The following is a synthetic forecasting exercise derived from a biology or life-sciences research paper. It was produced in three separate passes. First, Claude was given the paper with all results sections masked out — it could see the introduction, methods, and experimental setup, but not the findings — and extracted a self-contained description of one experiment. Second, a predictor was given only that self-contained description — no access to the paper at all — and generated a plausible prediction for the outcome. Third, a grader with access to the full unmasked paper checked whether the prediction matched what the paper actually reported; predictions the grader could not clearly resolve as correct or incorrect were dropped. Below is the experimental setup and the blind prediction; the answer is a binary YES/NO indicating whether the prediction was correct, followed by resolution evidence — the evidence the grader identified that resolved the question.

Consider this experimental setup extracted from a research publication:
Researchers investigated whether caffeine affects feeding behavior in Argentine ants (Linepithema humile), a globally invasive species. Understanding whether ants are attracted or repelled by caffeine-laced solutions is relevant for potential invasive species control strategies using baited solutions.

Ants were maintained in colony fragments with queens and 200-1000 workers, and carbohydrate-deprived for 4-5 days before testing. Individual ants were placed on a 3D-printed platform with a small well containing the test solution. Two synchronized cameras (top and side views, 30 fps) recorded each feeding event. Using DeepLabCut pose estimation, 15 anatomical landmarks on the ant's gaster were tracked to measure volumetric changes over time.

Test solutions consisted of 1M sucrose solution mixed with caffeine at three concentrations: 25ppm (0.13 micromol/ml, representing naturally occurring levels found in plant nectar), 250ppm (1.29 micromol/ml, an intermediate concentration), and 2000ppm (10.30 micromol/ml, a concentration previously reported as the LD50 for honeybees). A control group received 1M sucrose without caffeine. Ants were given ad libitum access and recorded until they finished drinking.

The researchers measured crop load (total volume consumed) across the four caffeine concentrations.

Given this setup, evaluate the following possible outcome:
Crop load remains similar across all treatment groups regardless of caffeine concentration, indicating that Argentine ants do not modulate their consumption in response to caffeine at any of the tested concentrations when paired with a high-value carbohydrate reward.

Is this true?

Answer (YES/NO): YES